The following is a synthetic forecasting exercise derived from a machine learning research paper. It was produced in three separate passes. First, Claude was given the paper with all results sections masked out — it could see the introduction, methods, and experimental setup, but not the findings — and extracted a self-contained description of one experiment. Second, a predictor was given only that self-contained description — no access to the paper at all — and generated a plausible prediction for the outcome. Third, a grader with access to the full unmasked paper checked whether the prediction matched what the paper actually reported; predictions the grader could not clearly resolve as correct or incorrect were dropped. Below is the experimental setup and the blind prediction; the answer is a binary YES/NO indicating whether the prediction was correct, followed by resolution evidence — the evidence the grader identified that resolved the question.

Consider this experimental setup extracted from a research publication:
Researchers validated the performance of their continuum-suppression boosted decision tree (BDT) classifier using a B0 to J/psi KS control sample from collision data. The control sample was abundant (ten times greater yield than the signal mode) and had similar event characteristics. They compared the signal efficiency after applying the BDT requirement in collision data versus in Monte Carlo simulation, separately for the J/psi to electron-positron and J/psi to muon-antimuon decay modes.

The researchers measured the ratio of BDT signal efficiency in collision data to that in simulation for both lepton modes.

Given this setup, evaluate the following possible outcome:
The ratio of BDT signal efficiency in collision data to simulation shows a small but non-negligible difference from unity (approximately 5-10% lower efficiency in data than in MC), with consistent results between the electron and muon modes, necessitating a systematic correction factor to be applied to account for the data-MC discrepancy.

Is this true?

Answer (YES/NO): NO